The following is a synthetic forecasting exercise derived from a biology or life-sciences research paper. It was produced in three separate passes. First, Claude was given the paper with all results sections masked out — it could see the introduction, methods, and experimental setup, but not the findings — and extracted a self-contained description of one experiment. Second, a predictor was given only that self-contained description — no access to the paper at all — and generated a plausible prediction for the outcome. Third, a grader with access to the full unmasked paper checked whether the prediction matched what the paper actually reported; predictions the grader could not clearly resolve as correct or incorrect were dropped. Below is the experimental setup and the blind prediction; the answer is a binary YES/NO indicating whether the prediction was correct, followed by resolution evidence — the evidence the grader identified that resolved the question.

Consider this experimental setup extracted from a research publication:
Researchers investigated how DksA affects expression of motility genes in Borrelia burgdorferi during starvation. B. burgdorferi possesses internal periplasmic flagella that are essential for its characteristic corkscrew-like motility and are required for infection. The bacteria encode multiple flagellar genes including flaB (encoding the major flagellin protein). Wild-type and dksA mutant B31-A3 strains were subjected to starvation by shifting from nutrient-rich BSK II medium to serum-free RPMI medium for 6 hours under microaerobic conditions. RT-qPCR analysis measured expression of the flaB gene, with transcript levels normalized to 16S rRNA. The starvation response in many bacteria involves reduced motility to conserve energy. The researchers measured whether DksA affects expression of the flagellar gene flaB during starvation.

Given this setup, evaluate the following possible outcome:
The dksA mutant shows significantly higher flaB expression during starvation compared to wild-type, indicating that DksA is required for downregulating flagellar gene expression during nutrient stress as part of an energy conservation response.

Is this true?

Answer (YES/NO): YES